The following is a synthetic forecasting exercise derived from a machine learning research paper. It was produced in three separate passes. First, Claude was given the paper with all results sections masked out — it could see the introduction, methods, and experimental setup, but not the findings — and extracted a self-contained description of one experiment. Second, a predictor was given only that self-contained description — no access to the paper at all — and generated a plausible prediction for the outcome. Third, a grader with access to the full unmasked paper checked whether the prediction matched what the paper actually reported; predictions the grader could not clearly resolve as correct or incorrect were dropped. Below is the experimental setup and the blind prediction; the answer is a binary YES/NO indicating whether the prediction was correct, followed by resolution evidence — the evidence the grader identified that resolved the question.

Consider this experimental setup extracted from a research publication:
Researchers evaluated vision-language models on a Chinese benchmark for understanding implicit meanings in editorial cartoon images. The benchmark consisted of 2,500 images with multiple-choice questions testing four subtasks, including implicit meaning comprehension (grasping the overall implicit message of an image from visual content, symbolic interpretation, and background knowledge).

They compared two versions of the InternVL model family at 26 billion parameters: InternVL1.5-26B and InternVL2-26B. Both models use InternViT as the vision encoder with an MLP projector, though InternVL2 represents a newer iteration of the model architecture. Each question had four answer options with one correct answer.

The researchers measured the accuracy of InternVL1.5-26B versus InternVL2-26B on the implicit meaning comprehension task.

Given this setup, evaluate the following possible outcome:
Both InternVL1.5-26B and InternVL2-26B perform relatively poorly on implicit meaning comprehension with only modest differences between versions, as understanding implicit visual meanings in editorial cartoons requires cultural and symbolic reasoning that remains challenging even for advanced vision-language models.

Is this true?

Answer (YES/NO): YES